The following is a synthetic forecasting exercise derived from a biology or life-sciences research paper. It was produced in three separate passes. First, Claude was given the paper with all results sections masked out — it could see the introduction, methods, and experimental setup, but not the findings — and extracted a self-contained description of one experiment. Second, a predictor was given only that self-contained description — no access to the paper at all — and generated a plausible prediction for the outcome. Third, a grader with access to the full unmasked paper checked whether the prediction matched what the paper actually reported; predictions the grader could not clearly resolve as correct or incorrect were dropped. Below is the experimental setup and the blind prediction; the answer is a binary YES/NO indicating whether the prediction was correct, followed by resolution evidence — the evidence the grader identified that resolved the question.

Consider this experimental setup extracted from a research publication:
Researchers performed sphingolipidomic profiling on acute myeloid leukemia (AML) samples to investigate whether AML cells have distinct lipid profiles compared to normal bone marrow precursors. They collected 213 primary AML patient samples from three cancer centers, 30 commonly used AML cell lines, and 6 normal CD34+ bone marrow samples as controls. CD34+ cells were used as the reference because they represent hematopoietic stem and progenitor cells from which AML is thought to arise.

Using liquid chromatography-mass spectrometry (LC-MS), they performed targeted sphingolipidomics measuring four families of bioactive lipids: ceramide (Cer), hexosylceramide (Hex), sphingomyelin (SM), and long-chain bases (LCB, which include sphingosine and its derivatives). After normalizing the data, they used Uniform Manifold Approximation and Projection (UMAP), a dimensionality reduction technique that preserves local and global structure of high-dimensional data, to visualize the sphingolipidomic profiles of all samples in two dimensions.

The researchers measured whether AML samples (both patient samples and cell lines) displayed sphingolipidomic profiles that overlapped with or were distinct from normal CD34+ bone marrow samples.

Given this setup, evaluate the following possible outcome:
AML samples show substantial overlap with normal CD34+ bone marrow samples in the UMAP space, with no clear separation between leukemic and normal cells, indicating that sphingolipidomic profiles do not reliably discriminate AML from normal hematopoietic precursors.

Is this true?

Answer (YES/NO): NO